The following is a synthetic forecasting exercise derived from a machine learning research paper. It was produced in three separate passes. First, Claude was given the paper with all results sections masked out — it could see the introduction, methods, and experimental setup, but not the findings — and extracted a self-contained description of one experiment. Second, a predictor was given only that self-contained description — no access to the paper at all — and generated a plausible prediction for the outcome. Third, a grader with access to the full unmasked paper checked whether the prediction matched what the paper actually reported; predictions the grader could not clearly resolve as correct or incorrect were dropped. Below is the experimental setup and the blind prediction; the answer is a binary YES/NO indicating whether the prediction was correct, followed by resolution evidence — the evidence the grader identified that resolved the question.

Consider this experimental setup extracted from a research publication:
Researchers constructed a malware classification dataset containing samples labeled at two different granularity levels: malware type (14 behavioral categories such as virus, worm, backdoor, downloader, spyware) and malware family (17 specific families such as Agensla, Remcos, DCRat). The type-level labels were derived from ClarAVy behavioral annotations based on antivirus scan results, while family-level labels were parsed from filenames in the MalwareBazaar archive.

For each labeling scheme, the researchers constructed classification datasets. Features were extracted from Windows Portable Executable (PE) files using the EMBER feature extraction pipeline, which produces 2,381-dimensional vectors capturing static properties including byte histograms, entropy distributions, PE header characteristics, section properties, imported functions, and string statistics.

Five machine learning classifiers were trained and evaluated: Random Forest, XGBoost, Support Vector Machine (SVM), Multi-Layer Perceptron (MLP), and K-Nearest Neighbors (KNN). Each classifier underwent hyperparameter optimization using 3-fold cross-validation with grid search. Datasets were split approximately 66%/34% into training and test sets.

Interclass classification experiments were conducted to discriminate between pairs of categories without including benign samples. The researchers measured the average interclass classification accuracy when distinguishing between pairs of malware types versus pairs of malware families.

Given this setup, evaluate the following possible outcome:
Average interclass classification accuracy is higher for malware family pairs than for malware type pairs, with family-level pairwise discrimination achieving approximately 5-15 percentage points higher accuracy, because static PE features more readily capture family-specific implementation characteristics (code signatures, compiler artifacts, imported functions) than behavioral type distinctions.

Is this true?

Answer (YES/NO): NO